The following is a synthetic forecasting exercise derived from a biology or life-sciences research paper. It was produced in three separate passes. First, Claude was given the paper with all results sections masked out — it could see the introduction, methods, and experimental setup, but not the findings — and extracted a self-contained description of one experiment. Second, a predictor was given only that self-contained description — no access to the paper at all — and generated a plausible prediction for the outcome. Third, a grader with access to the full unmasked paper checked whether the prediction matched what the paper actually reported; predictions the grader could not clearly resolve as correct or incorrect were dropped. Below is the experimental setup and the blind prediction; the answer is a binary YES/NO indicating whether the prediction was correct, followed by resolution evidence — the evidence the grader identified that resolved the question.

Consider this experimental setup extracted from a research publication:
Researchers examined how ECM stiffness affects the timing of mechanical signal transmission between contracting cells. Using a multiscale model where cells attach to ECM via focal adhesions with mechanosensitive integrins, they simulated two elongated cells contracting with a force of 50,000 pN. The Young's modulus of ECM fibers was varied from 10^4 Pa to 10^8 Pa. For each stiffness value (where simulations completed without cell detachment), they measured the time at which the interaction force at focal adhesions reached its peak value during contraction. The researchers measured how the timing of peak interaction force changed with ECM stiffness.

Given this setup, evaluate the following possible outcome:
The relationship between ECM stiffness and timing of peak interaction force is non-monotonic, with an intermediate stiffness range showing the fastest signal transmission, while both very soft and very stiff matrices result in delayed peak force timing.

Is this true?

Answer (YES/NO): NO